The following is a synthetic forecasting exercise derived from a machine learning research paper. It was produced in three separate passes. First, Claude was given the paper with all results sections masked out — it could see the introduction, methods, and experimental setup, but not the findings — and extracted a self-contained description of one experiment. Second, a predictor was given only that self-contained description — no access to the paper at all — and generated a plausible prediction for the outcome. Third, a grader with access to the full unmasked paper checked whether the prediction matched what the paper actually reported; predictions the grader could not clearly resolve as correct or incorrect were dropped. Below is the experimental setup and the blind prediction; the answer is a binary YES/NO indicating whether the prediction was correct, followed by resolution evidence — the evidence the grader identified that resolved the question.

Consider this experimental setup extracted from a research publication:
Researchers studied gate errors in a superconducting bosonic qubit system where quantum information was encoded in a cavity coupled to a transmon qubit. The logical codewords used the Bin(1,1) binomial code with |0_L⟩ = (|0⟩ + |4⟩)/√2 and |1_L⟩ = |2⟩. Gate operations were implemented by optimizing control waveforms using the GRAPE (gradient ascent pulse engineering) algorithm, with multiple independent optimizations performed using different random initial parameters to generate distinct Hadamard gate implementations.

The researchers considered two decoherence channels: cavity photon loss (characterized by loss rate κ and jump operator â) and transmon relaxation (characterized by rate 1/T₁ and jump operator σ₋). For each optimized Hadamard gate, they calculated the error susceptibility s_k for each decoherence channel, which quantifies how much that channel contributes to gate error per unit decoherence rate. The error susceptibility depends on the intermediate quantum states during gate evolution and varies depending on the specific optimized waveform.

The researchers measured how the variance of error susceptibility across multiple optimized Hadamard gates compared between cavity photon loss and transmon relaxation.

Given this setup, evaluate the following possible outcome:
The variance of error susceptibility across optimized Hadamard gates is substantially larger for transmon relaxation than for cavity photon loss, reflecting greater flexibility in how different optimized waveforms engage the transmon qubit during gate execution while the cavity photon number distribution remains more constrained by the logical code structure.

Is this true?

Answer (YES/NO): NO